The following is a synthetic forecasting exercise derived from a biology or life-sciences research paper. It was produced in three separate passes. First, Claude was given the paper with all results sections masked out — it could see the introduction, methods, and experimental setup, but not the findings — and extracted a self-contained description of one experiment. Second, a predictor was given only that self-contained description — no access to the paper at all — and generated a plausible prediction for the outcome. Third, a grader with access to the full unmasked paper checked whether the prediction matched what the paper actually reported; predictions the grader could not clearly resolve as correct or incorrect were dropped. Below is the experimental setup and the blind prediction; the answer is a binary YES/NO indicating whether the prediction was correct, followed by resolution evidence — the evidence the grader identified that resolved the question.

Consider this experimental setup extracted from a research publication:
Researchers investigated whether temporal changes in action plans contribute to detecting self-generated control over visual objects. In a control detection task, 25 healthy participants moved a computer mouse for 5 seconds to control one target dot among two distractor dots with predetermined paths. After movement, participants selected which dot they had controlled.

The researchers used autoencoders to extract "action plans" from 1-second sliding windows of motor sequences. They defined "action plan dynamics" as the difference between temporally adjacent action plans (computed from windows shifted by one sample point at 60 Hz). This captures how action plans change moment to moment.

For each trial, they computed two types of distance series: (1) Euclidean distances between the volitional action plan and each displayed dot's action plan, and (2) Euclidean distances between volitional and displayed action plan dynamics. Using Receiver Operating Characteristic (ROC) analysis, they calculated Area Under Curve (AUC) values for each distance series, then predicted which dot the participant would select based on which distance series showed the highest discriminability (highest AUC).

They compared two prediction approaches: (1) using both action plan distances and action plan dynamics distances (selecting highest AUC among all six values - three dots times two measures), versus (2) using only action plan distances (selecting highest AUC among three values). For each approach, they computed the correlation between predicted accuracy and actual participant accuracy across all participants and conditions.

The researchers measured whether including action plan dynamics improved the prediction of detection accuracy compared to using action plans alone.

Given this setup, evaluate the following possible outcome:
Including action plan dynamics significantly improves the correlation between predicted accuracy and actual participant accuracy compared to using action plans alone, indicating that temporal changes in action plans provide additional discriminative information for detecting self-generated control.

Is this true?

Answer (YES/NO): YES